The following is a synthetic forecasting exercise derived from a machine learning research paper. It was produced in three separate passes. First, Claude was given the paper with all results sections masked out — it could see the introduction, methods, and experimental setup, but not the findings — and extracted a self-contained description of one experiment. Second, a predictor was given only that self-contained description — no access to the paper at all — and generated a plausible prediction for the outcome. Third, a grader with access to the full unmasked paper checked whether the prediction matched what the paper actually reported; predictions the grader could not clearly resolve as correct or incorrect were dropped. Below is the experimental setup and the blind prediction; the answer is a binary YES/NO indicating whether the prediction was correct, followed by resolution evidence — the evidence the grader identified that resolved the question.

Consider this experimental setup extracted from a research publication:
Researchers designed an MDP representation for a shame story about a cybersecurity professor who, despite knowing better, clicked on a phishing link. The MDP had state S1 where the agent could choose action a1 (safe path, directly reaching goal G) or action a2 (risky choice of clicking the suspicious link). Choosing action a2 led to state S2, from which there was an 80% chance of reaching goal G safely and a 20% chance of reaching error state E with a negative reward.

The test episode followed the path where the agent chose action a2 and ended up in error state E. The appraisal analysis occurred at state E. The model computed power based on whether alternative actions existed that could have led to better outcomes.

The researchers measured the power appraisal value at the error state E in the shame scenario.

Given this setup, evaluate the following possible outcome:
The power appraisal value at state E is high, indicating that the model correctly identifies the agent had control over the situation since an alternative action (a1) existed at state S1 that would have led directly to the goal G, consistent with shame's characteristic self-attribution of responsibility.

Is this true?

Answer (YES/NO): NO